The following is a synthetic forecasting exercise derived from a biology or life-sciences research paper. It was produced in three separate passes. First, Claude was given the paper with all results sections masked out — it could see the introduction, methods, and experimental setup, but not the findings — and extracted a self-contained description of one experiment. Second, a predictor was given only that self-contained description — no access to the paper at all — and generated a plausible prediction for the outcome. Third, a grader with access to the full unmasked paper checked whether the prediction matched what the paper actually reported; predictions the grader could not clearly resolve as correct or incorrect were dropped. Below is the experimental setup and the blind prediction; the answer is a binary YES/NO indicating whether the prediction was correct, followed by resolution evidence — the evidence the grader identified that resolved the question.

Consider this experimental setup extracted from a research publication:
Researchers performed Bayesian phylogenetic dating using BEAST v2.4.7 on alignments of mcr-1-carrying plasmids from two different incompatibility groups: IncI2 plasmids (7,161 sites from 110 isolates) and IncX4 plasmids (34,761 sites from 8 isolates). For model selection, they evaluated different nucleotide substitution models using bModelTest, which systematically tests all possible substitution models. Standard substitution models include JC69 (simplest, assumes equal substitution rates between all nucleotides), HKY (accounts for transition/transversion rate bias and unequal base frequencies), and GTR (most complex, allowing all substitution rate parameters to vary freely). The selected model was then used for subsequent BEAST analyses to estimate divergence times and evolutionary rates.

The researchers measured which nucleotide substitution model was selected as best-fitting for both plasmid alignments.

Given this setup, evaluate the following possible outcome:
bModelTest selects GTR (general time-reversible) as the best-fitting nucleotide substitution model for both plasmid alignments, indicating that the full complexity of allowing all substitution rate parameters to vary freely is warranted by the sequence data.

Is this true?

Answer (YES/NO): NO